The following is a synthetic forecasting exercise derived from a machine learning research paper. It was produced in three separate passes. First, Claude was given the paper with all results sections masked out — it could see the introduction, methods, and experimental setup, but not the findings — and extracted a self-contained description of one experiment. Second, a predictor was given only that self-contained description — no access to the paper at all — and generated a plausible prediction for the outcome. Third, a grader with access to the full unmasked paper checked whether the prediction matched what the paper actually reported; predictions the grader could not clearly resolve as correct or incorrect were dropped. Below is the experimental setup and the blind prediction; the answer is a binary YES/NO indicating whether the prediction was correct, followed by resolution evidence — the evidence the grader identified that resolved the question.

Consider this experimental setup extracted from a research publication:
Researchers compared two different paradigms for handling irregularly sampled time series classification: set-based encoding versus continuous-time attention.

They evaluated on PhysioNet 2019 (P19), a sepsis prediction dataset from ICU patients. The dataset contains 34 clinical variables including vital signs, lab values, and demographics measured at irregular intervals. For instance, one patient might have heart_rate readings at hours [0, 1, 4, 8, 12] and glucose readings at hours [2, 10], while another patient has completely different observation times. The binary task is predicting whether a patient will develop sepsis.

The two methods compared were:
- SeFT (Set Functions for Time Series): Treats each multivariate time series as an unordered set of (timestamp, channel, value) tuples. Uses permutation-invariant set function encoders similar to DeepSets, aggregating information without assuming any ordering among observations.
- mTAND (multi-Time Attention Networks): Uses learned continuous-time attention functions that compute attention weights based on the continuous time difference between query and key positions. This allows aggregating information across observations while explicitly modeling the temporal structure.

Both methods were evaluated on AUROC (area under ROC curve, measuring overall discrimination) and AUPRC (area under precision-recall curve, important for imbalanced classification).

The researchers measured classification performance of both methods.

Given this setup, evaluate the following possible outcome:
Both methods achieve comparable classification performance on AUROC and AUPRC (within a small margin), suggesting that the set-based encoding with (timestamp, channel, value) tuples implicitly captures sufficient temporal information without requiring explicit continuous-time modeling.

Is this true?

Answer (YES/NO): NO